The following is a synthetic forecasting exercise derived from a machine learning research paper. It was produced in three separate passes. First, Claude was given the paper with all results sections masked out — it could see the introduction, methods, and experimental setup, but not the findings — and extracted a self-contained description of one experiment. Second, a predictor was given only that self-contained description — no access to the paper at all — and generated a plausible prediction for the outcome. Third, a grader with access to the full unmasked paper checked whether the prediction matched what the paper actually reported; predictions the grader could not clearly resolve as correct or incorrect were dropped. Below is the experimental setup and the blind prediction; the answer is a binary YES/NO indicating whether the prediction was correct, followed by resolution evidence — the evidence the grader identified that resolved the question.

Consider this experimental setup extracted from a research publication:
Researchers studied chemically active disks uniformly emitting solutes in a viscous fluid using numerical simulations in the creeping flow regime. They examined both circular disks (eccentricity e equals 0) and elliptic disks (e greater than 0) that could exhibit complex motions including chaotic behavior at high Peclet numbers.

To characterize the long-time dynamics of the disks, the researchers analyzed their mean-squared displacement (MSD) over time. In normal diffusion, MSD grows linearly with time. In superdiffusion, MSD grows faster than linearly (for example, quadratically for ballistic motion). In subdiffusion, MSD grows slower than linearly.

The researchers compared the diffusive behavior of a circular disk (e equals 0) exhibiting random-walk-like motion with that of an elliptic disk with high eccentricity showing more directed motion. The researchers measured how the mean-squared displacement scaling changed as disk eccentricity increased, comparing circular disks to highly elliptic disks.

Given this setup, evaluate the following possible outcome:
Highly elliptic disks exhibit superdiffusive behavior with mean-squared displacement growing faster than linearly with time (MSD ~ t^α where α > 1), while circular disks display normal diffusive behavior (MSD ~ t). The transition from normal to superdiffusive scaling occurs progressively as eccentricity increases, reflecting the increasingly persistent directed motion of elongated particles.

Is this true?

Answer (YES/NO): YES